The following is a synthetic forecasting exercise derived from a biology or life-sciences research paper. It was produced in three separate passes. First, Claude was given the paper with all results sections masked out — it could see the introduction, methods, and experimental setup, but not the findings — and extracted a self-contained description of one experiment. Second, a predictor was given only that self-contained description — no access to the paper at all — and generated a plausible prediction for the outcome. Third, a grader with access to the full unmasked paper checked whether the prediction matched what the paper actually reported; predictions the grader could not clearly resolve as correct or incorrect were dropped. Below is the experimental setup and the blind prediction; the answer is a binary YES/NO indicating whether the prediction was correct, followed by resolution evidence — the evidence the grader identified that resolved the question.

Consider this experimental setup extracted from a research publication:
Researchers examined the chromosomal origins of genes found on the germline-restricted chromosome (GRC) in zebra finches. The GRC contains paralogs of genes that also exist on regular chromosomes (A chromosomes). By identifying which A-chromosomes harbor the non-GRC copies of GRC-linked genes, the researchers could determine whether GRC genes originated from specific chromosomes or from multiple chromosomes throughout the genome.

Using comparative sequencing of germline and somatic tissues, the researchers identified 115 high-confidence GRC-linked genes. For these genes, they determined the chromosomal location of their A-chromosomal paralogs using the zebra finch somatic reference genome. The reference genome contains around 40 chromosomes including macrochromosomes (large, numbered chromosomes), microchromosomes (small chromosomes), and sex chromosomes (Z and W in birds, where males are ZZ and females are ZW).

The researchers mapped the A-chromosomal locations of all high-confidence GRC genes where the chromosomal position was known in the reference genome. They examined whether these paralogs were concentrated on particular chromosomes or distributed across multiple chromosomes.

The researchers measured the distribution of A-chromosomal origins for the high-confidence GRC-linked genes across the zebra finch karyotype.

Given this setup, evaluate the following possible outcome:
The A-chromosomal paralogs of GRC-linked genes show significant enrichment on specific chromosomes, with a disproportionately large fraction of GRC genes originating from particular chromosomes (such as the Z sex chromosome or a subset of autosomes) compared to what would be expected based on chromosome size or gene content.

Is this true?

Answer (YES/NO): NO